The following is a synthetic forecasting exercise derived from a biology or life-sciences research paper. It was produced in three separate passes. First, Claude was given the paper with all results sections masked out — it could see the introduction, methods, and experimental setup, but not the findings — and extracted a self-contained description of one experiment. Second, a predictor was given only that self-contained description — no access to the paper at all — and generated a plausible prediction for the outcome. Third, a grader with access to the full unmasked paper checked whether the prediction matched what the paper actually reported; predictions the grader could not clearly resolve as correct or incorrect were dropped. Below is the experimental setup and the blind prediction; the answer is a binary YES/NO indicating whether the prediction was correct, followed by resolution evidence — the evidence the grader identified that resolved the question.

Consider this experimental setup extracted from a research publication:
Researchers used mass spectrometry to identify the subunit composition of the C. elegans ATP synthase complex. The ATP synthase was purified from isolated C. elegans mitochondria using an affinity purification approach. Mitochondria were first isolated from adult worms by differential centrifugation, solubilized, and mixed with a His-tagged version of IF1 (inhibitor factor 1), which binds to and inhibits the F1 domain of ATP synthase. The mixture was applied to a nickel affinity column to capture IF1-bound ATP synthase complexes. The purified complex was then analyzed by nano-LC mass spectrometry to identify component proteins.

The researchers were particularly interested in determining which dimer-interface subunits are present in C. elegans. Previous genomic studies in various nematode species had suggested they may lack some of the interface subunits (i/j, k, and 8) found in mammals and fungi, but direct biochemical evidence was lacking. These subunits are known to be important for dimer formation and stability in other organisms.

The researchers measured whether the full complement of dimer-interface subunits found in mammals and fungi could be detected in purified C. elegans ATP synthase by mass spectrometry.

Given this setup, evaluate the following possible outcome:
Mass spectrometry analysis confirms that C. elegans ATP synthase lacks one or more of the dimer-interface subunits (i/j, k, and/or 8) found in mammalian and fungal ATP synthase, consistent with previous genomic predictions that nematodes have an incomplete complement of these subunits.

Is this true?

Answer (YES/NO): YES